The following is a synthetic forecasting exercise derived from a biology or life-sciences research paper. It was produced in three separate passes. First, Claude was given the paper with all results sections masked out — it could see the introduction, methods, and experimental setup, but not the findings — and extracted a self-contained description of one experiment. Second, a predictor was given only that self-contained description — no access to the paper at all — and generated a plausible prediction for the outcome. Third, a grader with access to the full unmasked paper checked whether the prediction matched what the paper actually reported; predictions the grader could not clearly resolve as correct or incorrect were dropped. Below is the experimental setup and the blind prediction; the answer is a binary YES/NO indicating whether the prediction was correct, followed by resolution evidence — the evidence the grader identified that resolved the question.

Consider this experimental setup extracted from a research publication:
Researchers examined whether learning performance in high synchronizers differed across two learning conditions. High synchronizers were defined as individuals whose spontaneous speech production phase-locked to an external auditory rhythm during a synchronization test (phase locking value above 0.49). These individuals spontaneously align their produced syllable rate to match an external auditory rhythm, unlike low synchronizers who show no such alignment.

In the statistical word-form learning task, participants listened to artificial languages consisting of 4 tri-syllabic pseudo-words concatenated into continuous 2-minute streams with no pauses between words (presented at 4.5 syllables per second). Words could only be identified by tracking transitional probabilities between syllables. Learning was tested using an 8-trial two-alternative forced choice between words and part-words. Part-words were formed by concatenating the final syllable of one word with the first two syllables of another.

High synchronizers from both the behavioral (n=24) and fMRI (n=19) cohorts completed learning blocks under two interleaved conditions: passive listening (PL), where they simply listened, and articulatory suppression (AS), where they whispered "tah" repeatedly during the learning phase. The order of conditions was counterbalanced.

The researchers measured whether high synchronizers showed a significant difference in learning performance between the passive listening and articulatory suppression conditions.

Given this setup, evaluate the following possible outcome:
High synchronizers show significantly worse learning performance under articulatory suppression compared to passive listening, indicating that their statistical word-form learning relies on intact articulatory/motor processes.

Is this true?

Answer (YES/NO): YES